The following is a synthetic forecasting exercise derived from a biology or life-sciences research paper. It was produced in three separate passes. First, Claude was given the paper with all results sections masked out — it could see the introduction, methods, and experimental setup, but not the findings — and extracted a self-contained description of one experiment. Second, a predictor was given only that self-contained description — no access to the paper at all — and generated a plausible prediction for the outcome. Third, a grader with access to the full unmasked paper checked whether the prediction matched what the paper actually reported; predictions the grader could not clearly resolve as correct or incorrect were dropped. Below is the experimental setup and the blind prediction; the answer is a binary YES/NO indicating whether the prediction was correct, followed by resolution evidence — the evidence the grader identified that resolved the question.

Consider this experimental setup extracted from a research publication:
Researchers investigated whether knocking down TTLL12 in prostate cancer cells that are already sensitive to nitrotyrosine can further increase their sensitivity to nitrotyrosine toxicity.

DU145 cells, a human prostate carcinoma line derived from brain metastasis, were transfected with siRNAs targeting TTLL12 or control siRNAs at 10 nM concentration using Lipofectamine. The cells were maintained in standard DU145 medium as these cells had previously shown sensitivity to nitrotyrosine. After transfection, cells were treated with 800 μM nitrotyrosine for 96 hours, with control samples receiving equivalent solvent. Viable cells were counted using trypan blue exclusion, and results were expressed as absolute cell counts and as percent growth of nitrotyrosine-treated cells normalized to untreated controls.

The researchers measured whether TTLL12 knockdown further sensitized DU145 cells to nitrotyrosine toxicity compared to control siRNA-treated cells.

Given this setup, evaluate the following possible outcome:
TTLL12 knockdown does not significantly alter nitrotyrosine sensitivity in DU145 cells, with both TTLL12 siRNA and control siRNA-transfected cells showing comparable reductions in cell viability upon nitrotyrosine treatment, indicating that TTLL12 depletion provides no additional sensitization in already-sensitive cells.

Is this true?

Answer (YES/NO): NO